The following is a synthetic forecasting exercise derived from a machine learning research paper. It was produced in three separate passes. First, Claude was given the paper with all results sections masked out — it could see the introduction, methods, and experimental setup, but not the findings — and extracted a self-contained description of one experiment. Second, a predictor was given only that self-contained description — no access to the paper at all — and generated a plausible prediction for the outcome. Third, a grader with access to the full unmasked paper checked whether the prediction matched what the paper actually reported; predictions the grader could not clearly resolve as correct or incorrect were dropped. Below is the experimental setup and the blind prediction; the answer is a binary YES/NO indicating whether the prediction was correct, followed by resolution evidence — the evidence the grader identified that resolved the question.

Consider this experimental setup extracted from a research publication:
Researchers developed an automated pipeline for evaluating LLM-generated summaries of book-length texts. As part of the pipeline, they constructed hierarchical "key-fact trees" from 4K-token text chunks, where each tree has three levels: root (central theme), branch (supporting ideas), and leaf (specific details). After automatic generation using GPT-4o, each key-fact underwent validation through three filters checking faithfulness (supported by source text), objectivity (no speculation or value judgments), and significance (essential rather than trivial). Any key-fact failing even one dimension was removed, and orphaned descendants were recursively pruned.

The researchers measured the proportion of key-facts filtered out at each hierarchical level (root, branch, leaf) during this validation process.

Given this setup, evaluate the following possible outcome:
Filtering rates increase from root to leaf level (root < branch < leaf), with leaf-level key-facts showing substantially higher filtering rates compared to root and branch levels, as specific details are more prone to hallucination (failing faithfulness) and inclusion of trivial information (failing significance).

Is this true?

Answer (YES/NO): YES